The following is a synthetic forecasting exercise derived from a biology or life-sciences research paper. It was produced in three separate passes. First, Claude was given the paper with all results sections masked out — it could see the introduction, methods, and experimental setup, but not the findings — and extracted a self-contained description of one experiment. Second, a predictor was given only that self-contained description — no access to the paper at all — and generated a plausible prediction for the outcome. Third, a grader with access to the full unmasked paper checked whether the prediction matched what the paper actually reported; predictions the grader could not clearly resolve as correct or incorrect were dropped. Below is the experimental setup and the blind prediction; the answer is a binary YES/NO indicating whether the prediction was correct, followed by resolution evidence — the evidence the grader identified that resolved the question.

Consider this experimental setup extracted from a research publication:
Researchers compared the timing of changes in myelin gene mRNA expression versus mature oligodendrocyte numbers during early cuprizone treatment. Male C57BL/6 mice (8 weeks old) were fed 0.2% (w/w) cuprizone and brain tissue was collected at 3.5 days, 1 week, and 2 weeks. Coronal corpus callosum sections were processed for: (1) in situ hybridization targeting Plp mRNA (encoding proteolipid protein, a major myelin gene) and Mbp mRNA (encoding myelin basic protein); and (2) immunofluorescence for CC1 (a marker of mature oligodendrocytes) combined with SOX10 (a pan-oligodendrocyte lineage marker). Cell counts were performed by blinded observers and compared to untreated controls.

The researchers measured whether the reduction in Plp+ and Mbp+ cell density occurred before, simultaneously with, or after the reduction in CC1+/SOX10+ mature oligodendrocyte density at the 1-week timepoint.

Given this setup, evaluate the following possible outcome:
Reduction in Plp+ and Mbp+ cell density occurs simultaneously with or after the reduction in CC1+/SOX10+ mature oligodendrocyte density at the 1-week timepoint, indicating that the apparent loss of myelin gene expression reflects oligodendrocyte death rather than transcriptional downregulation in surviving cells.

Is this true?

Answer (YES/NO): NO